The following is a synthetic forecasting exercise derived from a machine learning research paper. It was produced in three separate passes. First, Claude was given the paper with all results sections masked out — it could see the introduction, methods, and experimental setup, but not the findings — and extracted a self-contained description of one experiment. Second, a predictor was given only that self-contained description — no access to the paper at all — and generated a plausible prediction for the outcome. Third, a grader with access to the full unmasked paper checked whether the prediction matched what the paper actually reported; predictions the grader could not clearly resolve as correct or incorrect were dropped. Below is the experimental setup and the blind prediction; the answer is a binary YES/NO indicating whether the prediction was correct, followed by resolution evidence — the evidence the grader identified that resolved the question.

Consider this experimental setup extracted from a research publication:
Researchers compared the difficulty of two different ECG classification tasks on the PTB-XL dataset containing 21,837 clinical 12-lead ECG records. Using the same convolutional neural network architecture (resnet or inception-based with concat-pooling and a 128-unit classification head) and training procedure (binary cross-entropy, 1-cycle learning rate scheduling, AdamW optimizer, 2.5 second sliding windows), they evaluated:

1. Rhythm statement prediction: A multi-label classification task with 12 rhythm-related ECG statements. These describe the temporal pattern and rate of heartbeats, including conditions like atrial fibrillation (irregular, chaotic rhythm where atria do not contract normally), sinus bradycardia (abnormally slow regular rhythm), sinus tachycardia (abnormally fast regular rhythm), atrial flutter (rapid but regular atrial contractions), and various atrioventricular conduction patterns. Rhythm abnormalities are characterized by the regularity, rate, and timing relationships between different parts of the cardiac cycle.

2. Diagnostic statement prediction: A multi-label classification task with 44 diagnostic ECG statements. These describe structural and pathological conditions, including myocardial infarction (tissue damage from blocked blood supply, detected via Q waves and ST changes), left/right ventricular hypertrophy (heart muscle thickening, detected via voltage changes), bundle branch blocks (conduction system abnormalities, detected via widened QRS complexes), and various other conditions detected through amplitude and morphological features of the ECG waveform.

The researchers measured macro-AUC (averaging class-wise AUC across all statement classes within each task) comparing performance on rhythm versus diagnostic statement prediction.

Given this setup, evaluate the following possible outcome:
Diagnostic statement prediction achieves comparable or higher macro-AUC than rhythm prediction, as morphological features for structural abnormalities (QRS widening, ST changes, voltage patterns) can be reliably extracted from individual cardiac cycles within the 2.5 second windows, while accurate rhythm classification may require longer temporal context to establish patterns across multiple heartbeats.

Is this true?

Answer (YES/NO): NO